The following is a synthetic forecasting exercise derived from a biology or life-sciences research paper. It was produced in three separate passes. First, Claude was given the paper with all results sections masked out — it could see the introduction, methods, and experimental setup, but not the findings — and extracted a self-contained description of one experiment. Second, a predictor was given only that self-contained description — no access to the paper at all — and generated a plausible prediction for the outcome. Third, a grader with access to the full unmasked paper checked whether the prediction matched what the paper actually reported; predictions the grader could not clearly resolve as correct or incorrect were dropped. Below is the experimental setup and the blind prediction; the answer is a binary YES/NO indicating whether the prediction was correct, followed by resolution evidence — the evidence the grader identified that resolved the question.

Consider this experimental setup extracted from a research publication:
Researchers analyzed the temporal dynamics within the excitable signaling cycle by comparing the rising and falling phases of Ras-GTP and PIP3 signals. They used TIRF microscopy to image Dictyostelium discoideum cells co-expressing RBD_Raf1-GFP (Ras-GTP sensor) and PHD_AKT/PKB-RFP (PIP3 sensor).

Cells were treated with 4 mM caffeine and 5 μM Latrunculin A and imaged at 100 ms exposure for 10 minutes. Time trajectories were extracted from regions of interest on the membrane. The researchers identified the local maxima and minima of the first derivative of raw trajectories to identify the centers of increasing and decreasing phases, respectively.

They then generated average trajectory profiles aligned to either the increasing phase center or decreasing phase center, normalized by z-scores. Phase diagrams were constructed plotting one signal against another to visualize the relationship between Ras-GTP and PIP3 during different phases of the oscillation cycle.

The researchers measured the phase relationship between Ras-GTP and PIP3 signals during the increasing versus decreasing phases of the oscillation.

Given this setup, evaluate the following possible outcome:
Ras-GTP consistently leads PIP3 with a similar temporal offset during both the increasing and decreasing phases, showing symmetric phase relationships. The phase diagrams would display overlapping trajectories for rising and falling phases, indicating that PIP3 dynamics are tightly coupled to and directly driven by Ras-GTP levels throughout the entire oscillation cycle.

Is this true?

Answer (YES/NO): NO